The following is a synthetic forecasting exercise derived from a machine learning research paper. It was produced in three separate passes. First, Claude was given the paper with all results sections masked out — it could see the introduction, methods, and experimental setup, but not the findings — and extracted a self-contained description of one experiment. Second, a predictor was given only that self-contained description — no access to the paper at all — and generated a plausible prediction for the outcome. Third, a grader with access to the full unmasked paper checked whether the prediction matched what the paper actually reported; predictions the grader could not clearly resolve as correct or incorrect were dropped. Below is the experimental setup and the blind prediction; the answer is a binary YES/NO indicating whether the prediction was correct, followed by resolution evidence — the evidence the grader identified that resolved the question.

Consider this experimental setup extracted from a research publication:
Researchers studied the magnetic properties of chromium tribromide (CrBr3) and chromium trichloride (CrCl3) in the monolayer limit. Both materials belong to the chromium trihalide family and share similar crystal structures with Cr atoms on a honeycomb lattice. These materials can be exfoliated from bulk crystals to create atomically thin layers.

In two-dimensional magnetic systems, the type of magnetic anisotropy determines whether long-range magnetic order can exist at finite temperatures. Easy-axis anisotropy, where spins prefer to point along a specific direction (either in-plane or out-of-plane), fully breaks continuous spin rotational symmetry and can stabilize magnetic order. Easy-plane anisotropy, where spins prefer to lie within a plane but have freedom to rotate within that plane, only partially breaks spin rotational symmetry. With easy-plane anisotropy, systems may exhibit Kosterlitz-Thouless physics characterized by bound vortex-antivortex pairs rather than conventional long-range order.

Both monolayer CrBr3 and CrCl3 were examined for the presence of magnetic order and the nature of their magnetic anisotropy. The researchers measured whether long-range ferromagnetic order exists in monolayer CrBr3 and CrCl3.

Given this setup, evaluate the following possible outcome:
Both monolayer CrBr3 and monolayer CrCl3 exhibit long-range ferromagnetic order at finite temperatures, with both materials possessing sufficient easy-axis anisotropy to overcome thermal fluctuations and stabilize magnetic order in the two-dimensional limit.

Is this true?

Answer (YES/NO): NO